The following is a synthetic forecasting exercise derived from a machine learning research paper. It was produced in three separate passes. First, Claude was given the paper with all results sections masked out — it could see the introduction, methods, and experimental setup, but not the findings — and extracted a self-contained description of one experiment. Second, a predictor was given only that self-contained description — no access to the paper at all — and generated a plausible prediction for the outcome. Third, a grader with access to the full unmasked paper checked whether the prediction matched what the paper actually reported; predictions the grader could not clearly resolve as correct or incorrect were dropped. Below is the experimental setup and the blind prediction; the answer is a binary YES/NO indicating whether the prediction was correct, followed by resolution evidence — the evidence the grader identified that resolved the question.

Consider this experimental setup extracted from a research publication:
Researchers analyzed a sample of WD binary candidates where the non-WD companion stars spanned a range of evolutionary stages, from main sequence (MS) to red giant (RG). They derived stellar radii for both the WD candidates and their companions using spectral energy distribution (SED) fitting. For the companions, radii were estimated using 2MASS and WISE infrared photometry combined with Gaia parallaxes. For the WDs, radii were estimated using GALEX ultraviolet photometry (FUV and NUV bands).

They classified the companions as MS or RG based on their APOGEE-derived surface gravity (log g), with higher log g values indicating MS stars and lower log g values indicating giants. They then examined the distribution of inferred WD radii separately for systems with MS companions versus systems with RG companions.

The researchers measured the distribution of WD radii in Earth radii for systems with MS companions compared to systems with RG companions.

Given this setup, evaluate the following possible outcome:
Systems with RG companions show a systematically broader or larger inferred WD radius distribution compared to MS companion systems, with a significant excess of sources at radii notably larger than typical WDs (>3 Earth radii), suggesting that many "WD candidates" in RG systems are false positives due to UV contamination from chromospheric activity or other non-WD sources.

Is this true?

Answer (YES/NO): YES